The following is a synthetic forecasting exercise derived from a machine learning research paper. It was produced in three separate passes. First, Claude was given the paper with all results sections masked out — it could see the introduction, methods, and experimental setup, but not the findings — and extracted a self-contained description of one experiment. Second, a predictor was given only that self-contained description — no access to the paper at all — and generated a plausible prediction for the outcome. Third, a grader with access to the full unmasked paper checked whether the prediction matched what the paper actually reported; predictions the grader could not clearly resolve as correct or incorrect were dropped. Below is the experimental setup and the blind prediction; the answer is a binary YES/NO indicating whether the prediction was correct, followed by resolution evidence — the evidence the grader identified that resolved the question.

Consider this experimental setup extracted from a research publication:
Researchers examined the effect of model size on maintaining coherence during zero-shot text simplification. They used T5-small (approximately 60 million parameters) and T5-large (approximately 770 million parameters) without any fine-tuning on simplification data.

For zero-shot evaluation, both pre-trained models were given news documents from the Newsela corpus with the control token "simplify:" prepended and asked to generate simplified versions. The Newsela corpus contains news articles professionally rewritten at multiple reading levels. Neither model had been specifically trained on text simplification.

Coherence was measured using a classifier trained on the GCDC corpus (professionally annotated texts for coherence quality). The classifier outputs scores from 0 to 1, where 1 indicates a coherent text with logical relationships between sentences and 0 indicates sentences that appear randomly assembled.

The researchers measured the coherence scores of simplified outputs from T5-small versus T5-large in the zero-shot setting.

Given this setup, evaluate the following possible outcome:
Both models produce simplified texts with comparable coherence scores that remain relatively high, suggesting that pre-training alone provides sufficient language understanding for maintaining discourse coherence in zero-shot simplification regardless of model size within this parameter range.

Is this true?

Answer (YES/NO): NO